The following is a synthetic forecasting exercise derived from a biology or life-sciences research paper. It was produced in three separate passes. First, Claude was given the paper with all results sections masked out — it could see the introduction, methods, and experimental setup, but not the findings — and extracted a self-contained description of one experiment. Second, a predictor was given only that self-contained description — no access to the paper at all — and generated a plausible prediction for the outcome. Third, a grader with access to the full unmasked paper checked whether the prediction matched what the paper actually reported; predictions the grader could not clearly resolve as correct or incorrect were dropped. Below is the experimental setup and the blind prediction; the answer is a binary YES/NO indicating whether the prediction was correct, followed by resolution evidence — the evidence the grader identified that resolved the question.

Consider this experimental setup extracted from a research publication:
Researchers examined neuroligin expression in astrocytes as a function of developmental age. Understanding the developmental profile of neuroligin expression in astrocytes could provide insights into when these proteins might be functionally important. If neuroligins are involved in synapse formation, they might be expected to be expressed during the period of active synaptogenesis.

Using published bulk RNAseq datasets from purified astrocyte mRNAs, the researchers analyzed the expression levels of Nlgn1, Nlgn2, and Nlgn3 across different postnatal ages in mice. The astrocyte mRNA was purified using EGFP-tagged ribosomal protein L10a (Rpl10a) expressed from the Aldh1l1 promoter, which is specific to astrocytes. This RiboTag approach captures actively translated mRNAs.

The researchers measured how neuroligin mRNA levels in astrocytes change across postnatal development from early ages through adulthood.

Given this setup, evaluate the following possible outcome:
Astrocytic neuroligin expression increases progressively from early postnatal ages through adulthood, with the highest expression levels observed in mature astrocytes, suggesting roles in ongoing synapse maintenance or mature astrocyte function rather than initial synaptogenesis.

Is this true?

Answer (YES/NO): NO